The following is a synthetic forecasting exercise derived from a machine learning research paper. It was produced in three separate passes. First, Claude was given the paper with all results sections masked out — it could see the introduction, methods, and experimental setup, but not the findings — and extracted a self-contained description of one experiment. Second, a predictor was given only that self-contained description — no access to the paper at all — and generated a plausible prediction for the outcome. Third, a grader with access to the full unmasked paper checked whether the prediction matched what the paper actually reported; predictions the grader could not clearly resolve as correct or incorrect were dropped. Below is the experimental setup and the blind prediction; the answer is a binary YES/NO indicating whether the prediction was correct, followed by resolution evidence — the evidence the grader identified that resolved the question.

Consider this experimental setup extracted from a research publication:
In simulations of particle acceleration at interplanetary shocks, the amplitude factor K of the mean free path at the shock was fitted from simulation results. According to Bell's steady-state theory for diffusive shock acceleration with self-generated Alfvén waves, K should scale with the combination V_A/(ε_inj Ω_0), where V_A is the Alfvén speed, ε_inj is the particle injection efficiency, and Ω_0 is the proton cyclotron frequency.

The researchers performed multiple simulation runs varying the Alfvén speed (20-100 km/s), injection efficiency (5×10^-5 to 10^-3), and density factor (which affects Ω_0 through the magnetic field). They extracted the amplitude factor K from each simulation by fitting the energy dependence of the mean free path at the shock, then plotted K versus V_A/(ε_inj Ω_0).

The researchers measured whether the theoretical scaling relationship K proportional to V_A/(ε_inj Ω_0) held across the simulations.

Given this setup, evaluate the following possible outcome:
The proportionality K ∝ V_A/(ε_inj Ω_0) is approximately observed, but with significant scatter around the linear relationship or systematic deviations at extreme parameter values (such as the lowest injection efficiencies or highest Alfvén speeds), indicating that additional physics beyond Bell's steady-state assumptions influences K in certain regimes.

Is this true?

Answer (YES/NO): NO